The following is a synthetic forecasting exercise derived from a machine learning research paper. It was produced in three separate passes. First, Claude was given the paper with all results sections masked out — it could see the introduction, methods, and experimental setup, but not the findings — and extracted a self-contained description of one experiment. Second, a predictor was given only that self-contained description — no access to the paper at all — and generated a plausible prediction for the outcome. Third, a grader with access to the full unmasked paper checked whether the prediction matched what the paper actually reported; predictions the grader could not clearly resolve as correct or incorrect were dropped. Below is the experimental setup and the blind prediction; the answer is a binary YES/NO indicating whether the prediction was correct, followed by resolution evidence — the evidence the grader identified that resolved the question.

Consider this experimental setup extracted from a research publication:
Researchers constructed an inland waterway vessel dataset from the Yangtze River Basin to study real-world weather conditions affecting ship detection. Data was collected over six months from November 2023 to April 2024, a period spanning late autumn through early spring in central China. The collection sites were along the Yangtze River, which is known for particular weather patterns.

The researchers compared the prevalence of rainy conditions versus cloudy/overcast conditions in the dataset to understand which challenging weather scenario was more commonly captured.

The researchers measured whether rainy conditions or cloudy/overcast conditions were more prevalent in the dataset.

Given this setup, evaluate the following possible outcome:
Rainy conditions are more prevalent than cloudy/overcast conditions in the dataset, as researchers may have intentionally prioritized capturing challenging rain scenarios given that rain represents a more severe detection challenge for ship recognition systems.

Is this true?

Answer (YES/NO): NO